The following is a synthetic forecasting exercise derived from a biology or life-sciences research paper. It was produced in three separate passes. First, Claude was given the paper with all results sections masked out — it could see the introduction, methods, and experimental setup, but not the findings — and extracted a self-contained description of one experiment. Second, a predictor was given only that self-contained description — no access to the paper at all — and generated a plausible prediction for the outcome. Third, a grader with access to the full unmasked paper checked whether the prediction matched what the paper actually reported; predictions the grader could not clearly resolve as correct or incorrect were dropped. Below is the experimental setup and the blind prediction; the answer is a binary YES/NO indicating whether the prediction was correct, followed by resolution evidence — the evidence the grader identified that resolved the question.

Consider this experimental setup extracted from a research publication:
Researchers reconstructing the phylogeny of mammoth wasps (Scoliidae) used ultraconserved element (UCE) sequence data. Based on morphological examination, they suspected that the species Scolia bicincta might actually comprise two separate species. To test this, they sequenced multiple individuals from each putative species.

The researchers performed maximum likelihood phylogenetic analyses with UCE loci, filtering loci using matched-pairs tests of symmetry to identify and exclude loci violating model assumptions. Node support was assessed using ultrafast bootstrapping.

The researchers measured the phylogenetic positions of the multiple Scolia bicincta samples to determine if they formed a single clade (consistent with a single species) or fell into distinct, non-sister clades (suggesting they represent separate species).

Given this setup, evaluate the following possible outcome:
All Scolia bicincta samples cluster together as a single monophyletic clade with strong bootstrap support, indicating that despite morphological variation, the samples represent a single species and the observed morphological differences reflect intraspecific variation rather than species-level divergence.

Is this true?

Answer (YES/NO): NO